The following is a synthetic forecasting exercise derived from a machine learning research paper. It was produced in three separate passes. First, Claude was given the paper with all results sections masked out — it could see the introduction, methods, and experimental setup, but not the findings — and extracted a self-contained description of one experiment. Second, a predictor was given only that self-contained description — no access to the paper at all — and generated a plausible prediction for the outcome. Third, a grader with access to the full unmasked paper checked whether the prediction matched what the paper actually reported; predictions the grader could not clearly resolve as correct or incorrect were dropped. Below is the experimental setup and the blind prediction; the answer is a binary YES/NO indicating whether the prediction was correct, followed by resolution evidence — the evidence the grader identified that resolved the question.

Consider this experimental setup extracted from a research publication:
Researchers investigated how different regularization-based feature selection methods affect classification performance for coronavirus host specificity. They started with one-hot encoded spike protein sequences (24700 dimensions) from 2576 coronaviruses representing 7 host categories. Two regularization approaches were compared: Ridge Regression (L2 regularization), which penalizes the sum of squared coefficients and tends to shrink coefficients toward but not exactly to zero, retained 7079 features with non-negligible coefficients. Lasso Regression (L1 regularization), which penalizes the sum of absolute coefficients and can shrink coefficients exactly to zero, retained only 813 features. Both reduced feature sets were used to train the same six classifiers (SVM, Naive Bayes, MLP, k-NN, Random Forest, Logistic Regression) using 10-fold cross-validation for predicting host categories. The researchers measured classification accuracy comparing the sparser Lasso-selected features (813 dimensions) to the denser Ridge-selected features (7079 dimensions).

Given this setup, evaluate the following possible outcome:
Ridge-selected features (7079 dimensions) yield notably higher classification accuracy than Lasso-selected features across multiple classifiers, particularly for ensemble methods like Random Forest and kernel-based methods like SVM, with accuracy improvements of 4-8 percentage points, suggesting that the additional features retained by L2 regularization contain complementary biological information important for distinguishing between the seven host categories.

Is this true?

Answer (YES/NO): NO